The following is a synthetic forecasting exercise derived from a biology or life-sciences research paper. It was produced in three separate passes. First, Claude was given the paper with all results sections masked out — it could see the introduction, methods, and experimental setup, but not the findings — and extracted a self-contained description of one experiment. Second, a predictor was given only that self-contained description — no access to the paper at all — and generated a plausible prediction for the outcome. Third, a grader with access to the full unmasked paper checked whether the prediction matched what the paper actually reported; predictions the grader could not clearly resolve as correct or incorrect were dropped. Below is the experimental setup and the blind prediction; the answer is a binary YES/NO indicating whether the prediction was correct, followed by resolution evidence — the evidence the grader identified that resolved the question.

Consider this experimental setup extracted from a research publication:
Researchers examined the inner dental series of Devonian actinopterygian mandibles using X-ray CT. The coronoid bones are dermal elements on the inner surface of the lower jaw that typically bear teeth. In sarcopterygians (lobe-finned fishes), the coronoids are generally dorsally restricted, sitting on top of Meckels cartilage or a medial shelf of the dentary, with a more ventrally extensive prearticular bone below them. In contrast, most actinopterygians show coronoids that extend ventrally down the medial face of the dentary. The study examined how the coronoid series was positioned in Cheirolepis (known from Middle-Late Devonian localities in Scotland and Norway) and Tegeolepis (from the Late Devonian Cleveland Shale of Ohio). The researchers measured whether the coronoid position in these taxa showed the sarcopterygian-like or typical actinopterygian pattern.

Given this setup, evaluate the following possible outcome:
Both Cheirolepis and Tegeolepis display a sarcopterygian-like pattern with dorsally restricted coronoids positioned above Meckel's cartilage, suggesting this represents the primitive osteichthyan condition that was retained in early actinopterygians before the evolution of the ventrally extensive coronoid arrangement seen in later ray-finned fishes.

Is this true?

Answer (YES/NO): NO